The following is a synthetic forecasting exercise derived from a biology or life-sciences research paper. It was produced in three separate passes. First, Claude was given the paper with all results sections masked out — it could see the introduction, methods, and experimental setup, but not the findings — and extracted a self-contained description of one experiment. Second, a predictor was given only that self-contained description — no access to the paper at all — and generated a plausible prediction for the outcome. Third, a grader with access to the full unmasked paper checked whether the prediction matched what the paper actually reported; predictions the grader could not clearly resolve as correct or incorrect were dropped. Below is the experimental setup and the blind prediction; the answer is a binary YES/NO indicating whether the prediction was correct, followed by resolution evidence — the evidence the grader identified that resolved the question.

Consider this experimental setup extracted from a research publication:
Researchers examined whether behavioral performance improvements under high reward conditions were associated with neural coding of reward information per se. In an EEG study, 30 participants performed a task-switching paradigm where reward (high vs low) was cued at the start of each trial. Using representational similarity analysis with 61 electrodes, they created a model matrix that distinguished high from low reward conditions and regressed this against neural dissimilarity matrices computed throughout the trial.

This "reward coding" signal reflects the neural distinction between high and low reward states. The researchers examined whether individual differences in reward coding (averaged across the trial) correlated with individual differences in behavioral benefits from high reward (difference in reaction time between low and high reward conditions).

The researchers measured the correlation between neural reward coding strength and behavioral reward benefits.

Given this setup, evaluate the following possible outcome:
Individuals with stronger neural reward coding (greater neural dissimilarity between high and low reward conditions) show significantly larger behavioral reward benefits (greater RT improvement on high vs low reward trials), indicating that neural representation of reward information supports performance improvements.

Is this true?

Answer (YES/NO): YES